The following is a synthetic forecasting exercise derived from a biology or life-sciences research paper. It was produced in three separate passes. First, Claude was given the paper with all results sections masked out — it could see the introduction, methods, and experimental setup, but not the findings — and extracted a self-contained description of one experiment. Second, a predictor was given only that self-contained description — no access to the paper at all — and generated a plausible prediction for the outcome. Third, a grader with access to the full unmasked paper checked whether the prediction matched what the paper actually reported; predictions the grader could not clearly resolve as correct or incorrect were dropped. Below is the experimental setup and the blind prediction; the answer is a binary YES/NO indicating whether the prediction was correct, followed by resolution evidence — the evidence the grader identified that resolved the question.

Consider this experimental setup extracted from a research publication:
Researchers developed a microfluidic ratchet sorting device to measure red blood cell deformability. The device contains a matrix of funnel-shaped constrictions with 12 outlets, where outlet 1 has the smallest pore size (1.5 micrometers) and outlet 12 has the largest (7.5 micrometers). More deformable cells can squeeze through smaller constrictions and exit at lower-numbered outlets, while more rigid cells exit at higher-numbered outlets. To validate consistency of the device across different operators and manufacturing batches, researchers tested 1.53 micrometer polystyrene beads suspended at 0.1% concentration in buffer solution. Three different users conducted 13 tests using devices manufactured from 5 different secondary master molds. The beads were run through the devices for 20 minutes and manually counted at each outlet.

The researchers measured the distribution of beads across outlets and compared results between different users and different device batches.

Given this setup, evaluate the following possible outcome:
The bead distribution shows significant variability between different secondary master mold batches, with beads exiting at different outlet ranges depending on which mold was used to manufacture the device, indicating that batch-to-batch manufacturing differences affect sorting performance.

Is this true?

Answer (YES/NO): NO